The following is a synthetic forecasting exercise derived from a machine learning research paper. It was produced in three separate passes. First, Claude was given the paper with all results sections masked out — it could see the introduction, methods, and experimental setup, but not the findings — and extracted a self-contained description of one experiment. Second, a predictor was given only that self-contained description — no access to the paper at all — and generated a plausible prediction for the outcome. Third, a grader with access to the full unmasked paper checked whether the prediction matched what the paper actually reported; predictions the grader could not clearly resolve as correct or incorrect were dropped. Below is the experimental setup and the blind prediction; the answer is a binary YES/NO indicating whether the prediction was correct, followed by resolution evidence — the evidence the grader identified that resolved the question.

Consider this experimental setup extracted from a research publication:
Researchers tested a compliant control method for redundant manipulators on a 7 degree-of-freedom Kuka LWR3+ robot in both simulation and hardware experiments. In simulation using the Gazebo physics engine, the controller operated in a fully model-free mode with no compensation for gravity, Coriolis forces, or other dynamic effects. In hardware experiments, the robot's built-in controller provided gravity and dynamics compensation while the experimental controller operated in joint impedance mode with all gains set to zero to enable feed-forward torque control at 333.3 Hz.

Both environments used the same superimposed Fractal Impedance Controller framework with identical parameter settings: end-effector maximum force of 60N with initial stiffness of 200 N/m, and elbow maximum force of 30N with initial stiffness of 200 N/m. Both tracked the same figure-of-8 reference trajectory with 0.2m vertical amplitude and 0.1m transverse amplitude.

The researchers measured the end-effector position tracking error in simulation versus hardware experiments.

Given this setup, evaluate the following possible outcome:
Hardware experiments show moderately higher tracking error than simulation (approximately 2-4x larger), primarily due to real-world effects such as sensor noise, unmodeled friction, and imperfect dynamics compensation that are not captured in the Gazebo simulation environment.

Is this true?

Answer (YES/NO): NO